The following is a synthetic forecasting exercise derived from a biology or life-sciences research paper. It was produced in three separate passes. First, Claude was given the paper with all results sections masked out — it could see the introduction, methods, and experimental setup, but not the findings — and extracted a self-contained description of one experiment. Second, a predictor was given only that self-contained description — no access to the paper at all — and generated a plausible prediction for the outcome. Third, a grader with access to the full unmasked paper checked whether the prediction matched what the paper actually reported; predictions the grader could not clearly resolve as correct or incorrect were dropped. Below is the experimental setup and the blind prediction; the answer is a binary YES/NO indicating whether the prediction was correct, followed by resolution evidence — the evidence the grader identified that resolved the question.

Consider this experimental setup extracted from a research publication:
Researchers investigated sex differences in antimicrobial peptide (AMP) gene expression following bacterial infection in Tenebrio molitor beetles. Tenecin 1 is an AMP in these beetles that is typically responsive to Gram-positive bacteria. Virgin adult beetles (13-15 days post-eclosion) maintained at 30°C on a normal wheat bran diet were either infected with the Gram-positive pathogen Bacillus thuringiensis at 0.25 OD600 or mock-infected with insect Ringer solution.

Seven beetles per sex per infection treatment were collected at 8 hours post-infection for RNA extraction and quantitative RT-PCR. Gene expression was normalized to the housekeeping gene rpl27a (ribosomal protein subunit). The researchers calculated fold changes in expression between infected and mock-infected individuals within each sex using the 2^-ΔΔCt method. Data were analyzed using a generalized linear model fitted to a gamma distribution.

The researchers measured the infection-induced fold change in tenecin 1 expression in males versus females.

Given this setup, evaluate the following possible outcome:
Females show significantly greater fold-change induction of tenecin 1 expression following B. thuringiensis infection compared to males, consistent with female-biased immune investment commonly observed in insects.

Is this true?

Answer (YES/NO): NO